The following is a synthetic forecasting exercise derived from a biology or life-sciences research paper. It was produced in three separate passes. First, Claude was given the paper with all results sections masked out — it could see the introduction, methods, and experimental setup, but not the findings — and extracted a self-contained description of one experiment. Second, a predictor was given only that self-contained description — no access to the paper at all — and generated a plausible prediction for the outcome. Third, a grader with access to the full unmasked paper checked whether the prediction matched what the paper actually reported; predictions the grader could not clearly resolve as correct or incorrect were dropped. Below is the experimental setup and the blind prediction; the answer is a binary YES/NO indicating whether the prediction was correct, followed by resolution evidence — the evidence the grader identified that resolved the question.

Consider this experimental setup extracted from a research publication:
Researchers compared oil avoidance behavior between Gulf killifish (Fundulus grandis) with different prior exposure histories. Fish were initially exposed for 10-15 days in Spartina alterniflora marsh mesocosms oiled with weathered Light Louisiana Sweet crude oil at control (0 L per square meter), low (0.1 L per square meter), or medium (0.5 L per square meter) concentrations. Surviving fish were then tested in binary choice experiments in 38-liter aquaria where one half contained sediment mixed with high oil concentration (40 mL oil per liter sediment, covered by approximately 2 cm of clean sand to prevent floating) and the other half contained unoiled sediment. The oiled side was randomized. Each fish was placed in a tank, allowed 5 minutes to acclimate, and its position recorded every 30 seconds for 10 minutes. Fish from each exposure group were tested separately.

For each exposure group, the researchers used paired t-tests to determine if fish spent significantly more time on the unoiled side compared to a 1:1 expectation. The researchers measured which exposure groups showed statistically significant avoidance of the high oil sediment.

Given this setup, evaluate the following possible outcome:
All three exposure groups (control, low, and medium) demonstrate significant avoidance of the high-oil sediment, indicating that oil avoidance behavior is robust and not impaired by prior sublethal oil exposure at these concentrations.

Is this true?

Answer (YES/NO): NO